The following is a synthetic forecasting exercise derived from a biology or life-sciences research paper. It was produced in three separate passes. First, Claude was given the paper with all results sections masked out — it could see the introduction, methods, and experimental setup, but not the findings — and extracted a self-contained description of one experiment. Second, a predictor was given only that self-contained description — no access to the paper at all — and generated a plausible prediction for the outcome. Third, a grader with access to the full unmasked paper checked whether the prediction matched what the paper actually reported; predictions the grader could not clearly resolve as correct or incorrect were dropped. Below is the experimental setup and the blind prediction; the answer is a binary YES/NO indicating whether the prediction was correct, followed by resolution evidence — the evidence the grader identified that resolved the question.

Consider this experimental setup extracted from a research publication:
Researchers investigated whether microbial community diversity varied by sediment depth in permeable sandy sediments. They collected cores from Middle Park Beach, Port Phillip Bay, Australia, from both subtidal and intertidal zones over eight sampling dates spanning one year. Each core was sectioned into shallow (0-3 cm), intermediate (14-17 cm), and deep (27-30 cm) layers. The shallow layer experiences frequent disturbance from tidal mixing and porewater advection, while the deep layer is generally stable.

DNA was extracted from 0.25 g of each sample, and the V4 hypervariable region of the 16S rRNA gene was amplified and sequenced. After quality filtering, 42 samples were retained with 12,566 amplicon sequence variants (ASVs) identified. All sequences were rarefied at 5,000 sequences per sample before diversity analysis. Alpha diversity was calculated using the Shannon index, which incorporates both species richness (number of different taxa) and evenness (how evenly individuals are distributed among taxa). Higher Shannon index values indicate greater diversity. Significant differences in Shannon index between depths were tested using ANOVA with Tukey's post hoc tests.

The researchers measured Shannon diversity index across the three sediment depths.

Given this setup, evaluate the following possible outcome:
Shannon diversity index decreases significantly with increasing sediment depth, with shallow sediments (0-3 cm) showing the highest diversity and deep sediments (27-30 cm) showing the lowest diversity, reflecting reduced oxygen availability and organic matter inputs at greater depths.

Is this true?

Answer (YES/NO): NO